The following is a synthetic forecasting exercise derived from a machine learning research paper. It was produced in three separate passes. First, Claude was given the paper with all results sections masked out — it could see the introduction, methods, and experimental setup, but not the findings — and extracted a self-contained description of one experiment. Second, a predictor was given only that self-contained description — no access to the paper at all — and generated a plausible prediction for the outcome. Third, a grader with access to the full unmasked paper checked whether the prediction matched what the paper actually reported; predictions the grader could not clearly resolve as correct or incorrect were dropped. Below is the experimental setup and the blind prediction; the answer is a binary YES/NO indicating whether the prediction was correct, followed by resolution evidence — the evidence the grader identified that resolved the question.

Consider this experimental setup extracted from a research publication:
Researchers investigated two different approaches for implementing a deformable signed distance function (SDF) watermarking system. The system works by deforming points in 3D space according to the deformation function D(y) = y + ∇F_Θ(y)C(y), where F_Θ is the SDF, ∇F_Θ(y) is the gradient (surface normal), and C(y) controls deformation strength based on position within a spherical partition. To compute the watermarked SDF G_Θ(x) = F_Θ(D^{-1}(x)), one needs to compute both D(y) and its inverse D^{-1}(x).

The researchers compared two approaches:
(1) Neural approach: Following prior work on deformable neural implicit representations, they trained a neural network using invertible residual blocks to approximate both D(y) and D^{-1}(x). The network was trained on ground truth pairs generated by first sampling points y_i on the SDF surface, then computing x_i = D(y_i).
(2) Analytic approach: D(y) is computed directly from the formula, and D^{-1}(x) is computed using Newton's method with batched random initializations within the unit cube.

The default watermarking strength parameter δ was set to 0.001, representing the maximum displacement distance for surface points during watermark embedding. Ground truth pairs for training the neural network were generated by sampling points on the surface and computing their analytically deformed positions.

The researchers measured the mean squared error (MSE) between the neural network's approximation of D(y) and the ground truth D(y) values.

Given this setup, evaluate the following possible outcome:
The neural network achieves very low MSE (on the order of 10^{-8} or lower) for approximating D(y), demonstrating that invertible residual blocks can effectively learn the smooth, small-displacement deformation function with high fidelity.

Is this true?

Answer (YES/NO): NO